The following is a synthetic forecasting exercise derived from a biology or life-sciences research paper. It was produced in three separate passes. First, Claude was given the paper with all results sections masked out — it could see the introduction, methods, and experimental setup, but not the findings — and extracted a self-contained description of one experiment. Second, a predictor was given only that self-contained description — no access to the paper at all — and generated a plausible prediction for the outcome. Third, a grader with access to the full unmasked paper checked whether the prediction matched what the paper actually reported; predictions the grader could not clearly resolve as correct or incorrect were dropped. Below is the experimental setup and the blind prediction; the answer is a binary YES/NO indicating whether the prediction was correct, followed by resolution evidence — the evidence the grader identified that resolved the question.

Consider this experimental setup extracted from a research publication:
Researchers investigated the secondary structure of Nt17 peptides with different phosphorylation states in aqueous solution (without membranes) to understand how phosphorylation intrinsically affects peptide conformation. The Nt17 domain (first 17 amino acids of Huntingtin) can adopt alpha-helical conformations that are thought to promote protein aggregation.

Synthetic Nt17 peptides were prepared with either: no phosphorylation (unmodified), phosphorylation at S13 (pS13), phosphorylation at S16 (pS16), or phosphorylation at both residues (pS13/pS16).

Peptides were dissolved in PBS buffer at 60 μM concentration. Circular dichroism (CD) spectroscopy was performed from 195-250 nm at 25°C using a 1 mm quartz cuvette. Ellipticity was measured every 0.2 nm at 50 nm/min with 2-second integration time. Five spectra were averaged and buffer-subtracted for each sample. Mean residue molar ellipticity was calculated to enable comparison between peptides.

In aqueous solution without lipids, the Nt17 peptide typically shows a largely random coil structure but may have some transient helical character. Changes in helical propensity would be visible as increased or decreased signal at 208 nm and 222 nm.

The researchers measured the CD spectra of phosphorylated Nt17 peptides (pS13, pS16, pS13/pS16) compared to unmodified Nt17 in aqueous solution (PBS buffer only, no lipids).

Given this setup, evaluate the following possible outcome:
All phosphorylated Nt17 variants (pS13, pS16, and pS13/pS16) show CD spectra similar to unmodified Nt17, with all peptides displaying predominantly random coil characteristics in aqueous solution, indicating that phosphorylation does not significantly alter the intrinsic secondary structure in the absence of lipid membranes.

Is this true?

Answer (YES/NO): NO